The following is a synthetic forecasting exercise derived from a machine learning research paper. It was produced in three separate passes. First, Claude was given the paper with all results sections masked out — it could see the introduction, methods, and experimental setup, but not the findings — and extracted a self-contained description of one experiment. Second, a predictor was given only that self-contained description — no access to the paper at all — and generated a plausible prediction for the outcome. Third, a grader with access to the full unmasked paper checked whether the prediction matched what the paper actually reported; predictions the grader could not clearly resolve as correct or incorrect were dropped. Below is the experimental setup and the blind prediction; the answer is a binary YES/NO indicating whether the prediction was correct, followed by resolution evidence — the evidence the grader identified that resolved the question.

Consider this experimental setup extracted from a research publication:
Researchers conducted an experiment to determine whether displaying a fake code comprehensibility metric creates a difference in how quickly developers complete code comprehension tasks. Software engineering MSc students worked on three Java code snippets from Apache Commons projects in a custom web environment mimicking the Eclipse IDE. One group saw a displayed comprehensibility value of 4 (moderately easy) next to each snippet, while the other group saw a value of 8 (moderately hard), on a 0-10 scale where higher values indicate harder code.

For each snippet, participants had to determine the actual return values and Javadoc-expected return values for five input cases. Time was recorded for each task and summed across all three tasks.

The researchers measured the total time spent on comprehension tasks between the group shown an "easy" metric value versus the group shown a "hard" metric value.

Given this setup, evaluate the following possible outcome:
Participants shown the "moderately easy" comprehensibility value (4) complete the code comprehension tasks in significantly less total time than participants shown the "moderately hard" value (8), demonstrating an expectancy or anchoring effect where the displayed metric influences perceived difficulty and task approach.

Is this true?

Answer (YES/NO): NO